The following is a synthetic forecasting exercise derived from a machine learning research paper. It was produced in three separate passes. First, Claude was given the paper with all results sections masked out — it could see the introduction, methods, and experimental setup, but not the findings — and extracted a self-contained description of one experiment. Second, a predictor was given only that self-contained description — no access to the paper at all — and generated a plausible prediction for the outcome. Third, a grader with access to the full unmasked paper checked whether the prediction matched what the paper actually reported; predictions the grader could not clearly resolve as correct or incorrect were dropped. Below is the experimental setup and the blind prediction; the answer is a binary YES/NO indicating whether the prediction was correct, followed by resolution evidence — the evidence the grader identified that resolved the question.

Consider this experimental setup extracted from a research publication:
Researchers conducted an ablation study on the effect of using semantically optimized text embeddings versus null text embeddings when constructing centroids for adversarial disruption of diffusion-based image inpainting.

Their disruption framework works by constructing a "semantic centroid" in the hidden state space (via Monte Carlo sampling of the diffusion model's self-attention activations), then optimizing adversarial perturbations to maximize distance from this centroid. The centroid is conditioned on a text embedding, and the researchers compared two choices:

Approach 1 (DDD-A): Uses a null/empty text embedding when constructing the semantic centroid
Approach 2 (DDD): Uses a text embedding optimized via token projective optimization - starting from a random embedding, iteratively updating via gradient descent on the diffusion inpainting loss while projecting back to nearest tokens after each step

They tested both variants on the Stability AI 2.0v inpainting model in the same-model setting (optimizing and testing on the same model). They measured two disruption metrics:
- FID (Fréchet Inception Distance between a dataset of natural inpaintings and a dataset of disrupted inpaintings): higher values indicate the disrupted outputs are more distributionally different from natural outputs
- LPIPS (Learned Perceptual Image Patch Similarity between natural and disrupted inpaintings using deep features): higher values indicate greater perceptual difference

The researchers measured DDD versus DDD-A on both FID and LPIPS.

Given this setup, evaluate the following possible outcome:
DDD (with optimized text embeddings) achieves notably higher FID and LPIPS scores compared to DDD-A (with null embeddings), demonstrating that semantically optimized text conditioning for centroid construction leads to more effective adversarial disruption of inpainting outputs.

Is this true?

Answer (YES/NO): NO